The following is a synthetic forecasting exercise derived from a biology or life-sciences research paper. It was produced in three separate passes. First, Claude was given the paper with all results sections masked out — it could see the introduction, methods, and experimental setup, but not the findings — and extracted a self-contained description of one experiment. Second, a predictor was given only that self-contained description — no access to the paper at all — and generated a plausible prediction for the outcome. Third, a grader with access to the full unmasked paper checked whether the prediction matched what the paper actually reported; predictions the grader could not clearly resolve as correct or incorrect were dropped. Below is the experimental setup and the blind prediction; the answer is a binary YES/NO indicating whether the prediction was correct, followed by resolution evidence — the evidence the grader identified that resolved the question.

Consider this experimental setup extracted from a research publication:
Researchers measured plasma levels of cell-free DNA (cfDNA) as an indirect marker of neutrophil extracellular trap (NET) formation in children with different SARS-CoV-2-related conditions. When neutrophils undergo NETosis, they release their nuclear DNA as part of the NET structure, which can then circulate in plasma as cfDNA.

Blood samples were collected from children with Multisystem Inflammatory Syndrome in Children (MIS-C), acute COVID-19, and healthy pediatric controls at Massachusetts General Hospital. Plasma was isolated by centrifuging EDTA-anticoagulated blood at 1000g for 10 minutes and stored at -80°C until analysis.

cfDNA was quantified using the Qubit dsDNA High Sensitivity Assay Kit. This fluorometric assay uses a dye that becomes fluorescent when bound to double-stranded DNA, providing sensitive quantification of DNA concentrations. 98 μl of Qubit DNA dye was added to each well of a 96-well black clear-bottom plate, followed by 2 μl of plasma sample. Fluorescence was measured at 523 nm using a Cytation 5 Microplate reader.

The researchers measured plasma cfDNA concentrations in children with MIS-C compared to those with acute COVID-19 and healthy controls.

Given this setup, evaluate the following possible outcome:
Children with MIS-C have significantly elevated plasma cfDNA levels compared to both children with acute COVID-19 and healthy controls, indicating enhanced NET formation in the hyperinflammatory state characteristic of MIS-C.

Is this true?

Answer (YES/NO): YES